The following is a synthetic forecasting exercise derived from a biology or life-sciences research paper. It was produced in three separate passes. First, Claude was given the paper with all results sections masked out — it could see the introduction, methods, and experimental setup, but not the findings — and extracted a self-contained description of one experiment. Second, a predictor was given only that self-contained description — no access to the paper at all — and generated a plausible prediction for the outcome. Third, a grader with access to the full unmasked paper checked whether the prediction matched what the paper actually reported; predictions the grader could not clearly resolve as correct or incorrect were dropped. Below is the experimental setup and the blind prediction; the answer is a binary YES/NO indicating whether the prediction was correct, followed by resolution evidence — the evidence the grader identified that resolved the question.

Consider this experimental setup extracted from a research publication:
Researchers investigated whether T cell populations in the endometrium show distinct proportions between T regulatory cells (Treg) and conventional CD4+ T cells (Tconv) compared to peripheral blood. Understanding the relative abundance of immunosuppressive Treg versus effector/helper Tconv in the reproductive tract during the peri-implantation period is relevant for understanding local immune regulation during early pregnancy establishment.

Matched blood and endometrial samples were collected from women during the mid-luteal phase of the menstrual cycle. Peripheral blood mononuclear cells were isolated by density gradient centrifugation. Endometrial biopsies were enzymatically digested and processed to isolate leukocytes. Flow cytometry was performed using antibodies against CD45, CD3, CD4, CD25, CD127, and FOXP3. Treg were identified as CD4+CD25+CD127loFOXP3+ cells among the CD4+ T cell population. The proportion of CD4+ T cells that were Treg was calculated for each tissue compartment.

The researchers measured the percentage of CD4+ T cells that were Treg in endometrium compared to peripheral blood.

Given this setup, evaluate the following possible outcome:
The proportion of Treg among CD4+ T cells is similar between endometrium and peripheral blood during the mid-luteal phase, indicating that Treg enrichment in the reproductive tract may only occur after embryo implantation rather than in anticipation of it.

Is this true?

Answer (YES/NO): YES